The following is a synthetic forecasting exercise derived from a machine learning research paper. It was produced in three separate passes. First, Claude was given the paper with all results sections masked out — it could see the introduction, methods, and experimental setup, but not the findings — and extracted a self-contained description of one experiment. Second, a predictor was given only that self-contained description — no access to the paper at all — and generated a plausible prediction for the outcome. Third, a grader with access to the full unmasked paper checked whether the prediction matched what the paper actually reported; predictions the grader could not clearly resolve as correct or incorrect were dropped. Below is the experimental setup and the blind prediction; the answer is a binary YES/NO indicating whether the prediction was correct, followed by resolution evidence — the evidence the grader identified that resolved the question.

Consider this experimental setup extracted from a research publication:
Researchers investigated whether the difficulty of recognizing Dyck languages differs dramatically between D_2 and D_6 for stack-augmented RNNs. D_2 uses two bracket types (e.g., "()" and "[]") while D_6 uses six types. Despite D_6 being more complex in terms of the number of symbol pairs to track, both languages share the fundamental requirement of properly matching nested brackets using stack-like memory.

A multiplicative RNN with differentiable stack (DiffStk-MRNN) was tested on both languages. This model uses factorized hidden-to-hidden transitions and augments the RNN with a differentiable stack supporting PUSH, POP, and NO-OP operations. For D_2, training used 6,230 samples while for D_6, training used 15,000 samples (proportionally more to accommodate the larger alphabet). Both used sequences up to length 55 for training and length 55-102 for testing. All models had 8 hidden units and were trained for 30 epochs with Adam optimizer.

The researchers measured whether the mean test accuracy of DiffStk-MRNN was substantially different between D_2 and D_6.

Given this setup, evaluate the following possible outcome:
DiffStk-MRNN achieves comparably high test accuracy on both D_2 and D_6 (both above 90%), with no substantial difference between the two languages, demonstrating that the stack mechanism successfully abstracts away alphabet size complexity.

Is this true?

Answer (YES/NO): YES